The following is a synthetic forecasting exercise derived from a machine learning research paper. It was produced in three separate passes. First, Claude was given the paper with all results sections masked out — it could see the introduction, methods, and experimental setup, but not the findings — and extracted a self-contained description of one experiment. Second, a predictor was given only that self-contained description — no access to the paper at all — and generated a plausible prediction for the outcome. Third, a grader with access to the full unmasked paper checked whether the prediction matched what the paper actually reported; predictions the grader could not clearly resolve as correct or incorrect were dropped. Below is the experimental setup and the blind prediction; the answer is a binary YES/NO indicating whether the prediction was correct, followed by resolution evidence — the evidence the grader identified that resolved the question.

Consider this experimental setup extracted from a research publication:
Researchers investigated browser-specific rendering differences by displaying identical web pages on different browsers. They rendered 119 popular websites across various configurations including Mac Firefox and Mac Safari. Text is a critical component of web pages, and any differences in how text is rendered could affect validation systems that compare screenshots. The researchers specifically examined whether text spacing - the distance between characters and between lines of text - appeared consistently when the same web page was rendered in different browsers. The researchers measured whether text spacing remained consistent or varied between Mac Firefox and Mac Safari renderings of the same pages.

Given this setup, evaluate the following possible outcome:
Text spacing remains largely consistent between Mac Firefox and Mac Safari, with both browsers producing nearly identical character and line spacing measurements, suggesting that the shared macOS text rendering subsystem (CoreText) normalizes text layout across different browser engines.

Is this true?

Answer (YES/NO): NO